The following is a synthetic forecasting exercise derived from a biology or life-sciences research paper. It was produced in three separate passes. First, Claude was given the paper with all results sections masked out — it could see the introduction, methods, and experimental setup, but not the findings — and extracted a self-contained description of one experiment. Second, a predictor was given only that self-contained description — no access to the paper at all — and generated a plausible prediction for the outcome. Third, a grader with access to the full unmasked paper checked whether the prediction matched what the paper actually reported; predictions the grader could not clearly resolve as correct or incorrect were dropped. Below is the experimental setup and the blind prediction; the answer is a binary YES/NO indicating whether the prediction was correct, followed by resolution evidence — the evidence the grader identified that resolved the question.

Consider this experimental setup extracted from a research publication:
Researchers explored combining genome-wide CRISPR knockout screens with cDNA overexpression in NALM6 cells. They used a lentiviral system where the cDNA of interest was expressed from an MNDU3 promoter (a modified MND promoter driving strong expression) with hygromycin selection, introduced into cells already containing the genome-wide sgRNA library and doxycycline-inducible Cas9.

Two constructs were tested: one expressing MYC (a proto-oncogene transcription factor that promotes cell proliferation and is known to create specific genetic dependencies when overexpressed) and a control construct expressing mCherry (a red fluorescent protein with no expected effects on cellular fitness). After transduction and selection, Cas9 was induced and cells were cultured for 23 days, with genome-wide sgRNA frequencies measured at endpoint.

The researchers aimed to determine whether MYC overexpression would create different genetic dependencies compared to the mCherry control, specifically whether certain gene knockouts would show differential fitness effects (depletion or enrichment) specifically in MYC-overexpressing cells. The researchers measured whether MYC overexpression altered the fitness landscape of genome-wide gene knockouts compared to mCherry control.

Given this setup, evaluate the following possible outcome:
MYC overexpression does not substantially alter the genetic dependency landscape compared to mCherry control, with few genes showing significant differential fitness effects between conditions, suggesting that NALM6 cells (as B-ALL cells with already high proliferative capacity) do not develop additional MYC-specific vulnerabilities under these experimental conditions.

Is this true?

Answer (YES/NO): NO